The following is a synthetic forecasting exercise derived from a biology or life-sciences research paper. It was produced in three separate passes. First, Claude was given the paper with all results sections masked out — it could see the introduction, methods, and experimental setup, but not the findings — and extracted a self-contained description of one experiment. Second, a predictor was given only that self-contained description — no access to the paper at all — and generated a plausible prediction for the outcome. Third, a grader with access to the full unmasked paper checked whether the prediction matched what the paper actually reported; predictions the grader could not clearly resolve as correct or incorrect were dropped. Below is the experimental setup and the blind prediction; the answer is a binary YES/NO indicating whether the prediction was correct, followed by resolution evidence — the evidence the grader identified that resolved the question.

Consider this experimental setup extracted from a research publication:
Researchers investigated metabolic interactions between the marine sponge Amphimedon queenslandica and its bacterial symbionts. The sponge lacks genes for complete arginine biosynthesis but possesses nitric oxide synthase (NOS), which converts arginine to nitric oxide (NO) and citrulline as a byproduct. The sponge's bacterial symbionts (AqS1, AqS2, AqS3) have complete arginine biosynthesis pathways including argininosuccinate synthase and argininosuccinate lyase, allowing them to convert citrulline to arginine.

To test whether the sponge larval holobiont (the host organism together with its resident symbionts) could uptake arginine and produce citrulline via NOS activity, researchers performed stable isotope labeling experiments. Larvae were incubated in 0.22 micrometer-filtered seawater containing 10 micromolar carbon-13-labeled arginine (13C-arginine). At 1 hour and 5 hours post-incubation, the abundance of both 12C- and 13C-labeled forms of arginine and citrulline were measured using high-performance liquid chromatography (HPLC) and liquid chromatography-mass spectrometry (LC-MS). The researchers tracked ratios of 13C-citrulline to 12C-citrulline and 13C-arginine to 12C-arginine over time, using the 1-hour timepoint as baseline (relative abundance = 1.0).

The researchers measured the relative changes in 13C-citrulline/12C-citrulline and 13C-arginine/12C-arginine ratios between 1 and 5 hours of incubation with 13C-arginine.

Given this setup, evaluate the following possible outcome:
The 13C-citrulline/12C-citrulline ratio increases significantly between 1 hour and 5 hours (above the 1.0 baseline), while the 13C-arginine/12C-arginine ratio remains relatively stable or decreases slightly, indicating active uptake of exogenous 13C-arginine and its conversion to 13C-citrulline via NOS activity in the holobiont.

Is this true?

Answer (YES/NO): YES